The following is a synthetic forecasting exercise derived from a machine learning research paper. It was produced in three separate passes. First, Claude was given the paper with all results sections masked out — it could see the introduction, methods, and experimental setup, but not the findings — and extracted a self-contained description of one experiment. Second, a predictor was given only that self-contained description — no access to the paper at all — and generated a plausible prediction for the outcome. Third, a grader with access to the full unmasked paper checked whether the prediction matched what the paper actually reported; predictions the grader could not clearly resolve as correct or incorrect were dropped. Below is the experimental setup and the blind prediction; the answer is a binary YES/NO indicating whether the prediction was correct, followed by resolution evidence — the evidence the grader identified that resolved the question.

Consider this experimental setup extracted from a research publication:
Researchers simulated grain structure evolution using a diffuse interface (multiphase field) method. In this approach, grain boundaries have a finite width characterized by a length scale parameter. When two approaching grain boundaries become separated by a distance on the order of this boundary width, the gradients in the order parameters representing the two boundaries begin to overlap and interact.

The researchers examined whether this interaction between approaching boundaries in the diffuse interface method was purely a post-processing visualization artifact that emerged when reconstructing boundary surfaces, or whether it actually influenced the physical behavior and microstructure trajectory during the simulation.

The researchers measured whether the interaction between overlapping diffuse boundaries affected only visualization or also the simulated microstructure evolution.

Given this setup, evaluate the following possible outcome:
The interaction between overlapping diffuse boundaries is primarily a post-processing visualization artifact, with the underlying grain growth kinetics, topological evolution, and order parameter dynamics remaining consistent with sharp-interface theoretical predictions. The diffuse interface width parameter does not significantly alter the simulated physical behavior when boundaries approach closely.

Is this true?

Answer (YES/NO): NO